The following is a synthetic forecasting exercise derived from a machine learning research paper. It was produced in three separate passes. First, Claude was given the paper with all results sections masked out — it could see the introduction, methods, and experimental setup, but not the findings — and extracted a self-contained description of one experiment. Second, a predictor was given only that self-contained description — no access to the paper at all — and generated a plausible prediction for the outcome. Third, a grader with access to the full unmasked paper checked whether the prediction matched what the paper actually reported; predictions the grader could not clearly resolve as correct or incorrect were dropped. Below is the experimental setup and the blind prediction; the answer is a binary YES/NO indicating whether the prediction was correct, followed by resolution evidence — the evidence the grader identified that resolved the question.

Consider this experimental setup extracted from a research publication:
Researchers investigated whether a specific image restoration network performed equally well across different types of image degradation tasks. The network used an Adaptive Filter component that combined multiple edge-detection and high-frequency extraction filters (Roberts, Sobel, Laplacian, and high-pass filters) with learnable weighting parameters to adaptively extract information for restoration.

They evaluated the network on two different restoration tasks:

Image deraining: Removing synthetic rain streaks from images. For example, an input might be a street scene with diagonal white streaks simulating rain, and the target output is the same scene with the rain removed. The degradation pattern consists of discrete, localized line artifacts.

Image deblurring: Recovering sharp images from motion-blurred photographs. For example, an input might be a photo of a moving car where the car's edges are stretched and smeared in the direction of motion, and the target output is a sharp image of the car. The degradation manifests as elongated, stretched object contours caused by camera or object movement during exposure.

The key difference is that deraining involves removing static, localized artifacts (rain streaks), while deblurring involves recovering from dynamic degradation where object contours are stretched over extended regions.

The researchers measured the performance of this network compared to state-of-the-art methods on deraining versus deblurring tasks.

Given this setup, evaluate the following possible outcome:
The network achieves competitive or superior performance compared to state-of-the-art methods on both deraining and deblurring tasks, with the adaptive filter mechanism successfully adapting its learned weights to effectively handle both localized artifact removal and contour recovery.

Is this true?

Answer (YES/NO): NO